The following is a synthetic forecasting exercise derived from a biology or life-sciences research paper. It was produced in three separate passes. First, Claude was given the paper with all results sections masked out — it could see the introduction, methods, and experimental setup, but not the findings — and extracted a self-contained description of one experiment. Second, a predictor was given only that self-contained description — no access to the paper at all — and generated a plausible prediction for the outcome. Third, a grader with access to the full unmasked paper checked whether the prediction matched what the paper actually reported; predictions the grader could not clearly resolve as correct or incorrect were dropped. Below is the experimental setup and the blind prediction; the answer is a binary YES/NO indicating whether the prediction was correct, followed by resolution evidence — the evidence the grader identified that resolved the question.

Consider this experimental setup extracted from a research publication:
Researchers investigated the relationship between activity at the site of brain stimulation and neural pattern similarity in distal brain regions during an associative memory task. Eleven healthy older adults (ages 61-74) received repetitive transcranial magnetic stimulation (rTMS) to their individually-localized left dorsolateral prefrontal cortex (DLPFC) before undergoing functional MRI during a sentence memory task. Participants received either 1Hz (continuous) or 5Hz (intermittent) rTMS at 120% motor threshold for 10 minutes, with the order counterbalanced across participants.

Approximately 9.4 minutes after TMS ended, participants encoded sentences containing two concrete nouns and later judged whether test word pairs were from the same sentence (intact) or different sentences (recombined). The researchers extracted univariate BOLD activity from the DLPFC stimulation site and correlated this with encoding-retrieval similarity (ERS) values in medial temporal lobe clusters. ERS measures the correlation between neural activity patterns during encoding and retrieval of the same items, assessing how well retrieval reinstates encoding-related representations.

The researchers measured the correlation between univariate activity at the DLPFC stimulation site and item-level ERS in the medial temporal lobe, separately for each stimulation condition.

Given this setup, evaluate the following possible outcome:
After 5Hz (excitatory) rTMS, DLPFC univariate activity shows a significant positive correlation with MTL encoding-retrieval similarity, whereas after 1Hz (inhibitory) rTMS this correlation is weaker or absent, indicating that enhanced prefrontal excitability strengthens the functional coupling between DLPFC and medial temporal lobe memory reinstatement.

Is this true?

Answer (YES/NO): YES